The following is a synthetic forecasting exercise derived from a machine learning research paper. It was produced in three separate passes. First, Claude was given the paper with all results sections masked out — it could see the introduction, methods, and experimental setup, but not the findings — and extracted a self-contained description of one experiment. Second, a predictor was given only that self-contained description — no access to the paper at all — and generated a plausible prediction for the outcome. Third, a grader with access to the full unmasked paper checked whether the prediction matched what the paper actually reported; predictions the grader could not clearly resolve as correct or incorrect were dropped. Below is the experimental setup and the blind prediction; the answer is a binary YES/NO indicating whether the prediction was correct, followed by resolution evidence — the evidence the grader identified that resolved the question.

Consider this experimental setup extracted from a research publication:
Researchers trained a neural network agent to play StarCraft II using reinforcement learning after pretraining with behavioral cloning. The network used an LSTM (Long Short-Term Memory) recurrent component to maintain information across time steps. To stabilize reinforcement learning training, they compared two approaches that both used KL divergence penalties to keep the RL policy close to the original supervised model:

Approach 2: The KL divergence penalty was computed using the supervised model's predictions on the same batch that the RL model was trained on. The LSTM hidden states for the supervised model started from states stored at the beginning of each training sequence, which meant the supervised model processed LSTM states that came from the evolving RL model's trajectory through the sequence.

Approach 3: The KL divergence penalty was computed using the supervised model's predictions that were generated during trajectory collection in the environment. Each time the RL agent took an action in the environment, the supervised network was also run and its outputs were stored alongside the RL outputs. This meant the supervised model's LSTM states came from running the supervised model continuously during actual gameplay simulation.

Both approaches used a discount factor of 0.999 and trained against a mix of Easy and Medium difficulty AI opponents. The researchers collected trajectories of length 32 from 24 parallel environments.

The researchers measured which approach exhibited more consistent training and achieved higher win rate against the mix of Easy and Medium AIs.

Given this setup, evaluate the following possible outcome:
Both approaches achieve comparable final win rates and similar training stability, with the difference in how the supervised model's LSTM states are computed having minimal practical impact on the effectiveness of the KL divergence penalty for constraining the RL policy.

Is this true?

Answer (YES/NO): NO